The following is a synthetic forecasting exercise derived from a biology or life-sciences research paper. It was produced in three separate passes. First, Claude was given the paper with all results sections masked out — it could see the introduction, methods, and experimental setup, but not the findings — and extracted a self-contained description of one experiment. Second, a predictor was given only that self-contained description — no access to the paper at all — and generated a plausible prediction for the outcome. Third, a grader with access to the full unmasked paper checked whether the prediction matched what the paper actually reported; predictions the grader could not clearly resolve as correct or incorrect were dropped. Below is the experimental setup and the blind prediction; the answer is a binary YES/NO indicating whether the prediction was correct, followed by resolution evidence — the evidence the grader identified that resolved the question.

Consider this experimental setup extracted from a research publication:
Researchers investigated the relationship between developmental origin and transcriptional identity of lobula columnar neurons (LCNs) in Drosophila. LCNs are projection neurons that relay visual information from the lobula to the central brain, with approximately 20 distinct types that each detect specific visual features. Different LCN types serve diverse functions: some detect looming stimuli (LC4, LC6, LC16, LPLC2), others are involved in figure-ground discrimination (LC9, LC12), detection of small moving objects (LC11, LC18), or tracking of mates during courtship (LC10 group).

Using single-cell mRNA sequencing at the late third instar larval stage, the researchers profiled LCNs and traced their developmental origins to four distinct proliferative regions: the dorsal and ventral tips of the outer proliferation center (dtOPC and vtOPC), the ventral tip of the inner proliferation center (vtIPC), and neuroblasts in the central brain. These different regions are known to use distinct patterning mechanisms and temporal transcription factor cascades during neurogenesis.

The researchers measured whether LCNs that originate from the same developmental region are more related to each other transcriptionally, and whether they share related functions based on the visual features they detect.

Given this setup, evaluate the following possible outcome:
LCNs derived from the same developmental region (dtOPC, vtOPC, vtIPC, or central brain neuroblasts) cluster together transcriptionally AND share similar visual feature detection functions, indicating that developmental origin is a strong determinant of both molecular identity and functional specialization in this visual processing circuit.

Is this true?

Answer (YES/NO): NO